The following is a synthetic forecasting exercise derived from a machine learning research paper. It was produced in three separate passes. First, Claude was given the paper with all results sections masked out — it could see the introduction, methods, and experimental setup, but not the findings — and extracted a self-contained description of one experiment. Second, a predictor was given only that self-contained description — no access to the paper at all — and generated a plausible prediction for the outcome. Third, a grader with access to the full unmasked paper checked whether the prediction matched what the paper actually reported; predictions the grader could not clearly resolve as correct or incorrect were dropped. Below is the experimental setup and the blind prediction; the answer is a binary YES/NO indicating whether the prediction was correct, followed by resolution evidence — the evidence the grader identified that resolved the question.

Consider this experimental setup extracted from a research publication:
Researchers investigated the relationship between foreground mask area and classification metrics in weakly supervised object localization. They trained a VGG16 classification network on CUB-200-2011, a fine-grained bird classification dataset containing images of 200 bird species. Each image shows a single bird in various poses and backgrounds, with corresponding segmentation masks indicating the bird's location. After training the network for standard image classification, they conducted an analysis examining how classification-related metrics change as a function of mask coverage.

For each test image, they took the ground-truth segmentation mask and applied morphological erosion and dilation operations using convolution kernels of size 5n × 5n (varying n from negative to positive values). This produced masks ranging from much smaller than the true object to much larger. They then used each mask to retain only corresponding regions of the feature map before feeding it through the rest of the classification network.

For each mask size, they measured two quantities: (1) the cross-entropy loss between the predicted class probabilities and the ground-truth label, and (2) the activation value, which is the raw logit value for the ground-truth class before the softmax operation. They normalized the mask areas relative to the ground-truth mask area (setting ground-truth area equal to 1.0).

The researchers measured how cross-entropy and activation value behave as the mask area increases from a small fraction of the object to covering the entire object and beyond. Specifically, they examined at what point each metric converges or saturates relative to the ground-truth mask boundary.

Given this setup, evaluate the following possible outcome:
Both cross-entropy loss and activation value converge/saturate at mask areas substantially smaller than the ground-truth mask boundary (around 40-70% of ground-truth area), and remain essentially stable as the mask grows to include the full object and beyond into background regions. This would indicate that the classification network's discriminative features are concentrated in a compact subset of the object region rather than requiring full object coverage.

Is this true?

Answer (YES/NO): NO